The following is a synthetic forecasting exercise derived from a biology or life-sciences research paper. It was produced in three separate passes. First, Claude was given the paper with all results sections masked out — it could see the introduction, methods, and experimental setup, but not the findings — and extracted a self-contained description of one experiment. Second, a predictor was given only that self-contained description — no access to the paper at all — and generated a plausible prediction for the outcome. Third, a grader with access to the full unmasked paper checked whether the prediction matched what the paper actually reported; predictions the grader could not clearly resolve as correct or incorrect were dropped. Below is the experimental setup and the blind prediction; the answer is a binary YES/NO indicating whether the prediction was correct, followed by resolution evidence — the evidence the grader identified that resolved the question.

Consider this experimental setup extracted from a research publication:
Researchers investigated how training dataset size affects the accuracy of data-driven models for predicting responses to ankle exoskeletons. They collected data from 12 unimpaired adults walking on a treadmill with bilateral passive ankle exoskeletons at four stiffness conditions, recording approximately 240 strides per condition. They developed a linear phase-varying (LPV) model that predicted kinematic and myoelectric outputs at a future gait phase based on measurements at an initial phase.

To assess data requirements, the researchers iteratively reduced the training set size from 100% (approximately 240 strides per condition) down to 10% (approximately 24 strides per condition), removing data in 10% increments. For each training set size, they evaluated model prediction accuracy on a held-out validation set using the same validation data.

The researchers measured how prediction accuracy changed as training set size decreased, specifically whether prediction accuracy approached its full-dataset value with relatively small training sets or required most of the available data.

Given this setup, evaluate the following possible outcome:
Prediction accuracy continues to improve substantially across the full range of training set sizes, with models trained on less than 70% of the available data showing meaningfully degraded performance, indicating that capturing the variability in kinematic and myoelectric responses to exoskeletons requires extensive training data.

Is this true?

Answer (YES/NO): NO